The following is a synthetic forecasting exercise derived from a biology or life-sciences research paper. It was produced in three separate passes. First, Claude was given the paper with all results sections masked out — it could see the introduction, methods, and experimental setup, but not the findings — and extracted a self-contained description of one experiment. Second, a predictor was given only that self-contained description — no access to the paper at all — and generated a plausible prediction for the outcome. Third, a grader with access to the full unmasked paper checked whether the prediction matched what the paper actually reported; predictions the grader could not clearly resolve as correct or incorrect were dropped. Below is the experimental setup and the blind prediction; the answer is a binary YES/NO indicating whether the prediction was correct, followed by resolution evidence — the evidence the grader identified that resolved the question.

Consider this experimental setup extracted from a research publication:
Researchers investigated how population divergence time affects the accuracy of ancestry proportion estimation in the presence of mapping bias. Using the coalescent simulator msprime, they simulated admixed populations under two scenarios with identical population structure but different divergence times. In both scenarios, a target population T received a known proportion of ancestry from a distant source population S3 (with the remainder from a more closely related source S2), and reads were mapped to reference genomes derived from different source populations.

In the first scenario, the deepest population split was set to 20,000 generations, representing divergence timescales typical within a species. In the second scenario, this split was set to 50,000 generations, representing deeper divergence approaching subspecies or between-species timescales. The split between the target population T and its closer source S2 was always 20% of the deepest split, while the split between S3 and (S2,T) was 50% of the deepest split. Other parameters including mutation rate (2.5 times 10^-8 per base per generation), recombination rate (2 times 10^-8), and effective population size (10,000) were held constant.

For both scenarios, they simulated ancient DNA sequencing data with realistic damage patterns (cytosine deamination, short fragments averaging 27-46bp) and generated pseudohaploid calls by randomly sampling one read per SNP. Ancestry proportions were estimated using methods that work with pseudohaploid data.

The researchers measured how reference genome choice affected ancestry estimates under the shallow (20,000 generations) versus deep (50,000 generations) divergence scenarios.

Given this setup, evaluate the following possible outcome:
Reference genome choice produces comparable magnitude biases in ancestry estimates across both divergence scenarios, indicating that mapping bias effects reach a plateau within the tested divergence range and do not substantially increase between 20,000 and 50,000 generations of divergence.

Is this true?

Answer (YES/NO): NO